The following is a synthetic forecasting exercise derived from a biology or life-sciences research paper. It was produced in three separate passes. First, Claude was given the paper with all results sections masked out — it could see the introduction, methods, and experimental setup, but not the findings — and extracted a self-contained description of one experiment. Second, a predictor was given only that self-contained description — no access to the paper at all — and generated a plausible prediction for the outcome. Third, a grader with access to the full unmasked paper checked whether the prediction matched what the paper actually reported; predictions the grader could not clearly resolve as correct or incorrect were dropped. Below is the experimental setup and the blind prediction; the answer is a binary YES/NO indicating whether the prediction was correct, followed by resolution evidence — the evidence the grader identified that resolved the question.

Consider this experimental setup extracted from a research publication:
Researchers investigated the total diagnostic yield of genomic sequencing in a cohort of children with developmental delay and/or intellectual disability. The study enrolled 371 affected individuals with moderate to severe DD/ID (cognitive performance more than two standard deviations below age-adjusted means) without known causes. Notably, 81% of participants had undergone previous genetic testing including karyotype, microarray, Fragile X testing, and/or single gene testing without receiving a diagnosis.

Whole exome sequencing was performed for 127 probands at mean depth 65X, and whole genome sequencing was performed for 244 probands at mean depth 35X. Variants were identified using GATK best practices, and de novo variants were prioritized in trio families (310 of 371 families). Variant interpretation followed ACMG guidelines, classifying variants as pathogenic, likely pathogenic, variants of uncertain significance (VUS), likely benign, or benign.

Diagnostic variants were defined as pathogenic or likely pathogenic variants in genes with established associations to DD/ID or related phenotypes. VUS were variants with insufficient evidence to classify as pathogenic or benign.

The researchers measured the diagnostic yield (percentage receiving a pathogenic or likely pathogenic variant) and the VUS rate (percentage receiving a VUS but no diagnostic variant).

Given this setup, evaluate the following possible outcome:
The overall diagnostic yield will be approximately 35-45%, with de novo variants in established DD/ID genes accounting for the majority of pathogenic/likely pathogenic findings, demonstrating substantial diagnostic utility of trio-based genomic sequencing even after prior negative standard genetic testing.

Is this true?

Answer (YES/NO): NO